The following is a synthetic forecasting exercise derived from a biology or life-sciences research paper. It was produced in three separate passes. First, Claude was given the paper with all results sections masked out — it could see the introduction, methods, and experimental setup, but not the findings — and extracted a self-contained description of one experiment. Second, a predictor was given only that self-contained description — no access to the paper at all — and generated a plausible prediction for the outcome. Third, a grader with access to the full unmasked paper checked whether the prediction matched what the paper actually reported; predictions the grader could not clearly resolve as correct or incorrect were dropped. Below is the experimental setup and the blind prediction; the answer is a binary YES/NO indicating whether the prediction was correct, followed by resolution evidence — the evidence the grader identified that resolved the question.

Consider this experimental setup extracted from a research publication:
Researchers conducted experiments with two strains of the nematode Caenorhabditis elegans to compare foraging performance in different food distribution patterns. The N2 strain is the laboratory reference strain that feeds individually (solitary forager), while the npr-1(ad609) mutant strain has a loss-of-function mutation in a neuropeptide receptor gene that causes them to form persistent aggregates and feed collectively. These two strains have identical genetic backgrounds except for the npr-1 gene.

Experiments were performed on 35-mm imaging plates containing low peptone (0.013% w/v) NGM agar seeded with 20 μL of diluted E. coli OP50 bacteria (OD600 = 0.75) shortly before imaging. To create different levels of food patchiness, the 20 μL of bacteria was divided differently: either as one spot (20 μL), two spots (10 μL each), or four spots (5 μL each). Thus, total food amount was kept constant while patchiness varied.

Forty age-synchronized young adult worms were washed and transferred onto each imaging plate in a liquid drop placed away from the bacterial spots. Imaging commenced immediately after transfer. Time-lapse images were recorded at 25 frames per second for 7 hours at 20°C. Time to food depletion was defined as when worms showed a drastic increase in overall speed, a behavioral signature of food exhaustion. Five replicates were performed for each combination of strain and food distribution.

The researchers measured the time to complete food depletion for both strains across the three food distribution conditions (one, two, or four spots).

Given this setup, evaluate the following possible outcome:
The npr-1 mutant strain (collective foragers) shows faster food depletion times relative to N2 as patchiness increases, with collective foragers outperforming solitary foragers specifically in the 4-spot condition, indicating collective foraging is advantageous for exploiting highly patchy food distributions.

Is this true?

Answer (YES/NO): NO